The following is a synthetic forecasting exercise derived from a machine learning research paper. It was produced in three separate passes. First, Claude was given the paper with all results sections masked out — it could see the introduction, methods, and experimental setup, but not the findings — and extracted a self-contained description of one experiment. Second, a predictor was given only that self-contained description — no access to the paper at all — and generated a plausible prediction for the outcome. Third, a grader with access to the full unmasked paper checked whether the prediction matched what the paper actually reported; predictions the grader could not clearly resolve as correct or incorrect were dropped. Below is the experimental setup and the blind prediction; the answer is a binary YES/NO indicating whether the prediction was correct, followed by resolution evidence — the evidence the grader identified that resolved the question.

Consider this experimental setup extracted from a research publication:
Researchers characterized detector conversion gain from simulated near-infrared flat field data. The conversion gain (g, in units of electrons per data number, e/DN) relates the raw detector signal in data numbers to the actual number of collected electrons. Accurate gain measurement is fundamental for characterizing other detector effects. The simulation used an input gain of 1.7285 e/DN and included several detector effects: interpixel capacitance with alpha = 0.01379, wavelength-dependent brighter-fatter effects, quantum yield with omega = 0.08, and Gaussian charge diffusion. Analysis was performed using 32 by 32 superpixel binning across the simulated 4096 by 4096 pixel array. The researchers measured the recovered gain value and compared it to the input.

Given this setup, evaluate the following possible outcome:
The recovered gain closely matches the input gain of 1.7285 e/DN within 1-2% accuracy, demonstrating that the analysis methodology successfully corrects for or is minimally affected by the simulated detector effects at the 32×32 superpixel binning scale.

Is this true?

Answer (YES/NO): YES